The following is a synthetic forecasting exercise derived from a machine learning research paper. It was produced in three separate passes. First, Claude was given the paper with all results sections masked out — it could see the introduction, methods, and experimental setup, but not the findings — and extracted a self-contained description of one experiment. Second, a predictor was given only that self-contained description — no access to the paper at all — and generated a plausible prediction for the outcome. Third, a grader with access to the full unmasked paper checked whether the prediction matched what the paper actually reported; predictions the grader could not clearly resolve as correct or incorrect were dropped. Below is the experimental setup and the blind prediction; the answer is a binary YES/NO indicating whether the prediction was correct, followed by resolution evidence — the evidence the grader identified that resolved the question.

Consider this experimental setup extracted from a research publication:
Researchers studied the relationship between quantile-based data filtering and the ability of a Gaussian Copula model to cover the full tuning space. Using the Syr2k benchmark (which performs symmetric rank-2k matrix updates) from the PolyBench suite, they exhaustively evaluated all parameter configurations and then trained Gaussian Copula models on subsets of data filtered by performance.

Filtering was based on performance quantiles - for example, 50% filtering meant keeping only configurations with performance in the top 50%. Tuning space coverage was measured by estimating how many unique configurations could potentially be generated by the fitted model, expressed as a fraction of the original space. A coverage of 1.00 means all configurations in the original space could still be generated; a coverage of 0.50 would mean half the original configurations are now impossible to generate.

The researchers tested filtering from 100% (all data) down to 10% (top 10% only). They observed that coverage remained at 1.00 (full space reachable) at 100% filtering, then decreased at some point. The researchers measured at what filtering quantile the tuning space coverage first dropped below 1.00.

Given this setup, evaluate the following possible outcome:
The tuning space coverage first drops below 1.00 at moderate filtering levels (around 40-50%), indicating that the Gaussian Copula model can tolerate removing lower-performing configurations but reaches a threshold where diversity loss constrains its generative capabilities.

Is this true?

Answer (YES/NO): NO